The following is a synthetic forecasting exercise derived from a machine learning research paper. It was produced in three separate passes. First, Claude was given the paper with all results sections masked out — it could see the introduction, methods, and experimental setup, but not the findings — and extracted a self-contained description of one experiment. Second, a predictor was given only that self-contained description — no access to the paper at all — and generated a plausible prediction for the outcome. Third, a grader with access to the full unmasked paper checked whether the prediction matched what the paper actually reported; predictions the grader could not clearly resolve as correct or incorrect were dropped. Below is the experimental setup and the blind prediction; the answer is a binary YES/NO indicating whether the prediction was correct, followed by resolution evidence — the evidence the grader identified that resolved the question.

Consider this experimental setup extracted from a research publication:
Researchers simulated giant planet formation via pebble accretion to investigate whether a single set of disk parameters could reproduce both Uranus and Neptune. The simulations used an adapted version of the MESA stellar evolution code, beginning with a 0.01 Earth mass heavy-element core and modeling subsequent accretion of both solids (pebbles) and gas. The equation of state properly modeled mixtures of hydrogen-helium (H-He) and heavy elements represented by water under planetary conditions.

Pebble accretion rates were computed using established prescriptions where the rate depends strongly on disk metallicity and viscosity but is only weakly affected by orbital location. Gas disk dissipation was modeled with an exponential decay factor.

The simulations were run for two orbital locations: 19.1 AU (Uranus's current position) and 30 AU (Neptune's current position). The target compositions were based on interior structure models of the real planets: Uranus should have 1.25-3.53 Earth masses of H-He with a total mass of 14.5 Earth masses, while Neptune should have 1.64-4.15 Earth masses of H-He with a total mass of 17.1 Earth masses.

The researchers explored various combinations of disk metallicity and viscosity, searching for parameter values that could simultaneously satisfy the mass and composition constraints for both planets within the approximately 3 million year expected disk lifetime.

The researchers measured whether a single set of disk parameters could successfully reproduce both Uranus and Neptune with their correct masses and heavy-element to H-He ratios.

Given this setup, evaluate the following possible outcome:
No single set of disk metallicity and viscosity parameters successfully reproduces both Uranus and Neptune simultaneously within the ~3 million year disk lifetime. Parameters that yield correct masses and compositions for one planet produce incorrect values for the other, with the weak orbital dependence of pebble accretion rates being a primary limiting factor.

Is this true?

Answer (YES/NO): YES